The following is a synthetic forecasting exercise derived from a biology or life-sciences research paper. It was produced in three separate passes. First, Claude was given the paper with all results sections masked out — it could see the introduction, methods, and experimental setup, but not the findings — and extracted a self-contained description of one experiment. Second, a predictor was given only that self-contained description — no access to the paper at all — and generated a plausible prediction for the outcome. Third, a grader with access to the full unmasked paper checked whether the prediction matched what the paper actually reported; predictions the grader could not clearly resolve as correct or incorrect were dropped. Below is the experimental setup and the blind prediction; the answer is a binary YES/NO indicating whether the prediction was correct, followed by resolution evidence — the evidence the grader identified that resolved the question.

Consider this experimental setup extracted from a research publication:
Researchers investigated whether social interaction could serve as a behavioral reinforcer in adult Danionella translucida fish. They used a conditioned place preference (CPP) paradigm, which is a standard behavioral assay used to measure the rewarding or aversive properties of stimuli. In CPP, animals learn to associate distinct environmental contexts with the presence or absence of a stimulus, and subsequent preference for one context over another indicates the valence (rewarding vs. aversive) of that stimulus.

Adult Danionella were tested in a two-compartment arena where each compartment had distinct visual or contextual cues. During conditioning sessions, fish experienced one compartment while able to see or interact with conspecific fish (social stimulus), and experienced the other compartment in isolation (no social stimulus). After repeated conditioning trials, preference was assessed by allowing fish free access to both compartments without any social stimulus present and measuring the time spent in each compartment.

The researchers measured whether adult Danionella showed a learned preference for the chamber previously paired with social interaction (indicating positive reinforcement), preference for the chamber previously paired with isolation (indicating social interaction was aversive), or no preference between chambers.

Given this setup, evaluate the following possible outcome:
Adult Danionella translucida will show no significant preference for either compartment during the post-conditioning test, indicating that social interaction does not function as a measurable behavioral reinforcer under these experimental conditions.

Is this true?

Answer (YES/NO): NO